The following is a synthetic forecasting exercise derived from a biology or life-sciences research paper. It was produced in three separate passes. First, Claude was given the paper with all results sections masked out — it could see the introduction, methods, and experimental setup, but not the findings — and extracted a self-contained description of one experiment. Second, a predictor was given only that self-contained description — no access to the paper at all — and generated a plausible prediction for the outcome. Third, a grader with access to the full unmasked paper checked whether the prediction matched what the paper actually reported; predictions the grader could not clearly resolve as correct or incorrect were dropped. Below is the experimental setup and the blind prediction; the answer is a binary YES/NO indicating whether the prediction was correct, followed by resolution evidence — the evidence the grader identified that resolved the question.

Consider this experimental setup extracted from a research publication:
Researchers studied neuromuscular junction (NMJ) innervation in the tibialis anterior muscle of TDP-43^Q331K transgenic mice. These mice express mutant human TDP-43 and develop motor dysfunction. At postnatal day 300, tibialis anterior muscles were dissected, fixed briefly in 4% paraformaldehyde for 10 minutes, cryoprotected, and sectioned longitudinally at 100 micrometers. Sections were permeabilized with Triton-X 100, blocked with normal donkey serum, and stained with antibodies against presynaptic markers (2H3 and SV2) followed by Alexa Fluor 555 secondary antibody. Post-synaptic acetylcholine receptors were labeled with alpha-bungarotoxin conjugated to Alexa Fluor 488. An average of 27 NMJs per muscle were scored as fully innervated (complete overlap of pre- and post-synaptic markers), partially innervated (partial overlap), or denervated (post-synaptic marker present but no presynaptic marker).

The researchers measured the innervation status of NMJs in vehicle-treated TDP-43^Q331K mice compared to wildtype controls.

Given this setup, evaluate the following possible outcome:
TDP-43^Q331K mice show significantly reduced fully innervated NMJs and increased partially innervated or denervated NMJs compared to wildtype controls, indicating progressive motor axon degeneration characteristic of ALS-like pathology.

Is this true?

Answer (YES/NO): YES